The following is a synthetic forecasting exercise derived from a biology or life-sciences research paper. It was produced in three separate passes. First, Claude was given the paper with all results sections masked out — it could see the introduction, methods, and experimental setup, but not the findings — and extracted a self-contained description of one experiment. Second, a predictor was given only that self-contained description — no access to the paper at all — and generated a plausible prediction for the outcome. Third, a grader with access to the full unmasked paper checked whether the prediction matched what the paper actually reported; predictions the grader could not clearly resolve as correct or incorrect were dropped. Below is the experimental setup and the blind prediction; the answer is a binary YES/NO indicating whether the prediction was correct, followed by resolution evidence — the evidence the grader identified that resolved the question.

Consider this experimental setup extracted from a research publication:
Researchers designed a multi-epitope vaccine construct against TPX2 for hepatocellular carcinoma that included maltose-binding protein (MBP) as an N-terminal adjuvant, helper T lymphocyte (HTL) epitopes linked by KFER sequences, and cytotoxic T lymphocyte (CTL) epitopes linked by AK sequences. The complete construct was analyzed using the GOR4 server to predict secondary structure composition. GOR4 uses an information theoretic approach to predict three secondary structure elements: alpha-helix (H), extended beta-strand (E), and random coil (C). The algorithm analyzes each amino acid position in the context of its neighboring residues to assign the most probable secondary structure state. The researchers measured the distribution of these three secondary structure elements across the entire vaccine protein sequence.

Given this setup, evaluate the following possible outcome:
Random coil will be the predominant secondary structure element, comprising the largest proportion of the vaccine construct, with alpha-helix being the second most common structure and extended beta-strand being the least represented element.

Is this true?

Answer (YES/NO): YES